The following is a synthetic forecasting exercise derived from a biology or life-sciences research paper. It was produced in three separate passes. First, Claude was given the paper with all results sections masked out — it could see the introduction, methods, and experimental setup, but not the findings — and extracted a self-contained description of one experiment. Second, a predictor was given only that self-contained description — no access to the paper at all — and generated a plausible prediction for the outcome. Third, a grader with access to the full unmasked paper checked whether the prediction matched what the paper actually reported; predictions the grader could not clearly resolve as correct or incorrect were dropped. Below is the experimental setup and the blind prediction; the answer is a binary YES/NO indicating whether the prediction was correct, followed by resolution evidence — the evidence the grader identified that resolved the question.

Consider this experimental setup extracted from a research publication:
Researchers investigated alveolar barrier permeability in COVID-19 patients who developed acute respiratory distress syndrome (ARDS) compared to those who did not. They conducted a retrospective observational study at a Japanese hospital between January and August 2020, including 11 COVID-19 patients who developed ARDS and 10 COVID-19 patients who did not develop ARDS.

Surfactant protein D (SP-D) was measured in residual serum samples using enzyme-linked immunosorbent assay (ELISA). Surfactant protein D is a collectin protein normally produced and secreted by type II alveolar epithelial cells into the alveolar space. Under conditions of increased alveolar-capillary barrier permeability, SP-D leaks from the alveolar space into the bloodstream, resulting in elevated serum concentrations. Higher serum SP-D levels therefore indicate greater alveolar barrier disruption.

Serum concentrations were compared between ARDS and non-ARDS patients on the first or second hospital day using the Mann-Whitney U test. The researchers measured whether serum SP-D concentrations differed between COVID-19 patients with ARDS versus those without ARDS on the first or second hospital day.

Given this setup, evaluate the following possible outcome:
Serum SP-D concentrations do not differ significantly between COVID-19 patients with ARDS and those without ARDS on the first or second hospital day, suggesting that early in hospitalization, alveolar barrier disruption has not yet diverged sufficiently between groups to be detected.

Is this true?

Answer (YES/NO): NO